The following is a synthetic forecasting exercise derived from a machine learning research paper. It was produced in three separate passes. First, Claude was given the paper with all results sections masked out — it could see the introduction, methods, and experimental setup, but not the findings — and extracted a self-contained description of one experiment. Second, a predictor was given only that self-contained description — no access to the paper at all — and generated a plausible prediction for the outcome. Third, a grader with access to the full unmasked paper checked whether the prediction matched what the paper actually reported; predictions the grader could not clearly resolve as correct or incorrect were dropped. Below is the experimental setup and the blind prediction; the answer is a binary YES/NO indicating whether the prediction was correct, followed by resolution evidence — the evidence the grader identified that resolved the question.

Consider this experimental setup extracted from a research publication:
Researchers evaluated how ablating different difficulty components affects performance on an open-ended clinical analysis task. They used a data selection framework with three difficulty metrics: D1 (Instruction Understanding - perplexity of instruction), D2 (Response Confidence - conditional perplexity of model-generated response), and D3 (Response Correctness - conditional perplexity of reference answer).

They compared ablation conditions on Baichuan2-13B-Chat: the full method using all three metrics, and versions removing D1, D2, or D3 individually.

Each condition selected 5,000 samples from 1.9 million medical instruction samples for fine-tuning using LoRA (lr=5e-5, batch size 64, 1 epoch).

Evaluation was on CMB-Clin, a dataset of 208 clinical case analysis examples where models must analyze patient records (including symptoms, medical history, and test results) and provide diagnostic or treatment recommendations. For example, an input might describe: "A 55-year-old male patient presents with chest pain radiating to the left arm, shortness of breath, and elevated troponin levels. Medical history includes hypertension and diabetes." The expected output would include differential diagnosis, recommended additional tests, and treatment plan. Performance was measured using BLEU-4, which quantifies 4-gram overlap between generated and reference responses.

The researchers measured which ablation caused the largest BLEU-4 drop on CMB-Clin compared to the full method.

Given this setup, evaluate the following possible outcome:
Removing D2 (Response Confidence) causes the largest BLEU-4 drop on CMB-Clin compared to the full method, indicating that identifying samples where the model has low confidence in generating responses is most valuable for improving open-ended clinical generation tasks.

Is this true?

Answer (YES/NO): NO